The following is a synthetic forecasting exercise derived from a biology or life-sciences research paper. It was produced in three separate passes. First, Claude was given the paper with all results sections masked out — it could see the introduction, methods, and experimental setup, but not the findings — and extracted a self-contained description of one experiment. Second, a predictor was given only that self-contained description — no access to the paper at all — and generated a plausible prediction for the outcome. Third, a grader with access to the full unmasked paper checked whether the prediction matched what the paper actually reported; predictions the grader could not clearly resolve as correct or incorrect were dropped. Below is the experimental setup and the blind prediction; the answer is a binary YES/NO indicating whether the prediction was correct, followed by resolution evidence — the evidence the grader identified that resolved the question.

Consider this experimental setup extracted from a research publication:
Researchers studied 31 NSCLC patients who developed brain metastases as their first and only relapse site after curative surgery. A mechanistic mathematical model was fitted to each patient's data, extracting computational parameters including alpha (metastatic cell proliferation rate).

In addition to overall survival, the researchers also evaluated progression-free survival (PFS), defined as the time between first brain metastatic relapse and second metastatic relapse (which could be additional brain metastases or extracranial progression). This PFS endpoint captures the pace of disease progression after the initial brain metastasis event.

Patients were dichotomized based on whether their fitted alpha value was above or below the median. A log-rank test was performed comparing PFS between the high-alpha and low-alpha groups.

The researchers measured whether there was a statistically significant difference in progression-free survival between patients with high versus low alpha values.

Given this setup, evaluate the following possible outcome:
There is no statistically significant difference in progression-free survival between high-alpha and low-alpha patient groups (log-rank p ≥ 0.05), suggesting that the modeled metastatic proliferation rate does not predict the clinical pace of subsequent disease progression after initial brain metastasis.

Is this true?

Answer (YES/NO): NO